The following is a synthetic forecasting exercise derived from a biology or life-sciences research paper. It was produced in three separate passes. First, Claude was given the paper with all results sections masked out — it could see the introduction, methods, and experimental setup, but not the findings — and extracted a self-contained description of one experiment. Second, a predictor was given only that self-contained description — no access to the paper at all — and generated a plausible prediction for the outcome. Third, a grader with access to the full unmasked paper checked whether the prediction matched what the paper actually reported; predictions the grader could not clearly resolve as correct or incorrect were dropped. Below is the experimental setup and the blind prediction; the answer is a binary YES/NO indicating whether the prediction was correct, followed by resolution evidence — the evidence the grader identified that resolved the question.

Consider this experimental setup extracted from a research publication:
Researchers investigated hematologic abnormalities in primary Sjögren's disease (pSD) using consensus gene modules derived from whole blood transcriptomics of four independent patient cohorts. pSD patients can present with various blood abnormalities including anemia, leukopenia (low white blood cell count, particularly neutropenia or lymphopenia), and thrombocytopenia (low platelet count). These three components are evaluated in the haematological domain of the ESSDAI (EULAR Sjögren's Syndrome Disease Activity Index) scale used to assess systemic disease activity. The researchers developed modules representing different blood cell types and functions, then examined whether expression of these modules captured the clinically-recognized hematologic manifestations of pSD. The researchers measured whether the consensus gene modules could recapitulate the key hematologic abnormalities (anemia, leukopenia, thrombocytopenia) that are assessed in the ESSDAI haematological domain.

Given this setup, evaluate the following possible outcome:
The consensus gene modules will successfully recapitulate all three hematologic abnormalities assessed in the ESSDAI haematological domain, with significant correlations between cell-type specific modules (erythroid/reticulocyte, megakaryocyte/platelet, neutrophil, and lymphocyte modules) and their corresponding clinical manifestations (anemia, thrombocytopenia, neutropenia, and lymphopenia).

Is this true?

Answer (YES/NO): NO